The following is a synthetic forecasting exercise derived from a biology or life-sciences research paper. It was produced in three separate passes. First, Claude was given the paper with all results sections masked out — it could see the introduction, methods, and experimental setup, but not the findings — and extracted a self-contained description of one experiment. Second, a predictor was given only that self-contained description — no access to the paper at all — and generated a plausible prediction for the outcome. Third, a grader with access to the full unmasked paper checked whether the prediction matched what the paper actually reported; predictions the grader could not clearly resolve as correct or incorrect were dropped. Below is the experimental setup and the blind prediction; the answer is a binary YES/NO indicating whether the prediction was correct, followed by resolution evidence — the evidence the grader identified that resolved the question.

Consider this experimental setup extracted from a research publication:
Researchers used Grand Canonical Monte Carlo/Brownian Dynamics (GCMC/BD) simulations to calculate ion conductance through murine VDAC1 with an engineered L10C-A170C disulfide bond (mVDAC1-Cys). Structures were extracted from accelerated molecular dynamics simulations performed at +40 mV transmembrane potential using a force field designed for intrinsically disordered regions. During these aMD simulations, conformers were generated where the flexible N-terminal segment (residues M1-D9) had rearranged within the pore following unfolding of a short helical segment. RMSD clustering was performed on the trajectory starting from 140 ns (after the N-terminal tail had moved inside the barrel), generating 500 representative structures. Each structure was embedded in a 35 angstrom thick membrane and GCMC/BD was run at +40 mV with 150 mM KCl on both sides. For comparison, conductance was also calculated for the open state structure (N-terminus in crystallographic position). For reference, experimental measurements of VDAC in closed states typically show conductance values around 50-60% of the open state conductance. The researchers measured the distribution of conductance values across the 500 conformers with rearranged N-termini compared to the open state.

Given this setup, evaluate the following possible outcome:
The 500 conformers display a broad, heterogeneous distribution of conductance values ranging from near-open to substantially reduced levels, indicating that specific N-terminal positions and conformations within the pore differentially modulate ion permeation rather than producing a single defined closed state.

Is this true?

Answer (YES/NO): YES